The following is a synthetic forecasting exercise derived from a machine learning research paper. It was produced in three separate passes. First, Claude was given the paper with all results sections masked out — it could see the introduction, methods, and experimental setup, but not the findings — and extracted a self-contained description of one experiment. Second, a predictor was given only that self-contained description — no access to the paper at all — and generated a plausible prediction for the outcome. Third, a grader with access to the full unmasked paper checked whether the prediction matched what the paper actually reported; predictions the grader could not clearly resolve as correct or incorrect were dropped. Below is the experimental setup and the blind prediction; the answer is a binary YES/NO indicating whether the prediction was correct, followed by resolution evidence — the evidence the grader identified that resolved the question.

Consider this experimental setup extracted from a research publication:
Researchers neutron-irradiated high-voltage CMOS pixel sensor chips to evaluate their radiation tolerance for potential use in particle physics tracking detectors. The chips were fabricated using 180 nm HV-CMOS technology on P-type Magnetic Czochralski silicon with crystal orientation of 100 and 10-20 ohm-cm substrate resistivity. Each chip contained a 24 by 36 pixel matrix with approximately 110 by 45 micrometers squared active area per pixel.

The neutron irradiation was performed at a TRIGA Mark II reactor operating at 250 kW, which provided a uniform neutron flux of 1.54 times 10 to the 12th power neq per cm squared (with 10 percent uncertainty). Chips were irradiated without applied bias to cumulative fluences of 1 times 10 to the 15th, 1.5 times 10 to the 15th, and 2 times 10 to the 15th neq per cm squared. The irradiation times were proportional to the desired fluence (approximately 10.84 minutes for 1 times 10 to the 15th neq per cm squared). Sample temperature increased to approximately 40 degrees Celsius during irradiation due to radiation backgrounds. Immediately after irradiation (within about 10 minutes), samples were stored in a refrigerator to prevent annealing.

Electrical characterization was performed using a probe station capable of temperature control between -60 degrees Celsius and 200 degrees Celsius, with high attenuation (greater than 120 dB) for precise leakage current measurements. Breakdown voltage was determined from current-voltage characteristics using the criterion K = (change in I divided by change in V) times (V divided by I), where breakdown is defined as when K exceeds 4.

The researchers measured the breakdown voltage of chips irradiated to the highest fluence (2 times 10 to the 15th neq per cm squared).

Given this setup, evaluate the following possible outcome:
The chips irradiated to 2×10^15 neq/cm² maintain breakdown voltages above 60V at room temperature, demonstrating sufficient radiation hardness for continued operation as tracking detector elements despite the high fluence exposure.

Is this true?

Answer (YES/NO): YES